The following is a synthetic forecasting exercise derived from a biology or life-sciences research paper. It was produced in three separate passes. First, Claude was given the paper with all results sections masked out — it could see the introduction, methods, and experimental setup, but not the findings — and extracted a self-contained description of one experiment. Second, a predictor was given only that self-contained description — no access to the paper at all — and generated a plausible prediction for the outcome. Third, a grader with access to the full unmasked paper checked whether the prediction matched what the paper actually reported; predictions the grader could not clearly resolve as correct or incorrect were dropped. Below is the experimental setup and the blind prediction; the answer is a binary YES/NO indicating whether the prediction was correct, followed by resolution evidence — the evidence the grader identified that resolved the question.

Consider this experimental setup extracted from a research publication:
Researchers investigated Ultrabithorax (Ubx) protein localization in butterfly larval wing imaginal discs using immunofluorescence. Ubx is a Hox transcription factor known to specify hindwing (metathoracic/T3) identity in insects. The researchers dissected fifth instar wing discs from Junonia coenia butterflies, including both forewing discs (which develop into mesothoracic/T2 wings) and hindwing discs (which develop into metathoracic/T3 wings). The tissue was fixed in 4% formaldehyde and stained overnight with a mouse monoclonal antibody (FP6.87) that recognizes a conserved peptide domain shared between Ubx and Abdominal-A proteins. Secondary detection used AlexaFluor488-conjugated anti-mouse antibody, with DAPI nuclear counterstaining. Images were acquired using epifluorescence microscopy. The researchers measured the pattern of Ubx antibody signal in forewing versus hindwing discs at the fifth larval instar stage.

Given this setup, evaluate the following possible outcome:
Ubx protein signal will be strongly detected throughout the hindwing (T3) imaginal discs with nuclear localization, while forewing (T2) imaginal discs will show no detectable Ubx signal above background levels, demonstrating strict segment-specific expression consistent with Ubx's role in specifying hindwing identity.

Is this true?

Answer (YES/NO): NO